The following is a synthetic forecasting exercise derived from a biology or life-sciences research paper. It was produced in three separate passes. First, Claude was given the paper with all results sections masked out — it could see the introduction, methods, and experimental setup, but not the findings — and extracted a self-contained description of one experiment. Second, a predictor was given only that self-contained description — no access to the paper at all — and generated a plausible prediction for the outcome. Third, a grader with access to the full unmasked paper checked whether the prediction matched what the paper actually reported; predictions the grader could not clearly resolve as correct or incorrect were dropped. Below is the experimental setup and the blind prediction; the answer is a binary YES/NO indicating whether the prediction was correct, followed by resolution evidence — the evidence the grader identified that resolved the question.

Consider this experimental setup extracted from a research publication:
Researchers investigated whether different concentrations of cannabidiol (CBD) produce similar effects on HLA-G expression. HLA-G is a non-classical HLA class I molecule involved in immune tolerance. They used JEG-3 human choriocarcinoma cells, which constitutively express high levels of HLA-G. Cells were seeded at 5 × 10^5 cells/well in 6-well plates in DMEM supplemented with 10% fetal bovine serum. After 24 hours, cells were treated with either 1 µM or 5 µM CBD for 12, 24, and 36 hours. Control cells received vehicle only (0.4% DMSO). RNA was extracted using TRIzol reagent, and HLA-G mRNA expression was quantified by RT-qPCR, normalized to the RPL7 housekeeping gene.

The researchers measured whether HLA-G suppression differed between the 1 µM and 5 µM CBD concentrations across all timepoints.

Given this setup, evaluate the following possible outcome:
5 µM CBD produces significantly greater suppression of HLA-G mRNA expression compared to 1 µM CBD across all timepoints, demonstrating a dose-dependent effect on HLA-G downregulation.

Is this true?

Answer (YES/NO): NO